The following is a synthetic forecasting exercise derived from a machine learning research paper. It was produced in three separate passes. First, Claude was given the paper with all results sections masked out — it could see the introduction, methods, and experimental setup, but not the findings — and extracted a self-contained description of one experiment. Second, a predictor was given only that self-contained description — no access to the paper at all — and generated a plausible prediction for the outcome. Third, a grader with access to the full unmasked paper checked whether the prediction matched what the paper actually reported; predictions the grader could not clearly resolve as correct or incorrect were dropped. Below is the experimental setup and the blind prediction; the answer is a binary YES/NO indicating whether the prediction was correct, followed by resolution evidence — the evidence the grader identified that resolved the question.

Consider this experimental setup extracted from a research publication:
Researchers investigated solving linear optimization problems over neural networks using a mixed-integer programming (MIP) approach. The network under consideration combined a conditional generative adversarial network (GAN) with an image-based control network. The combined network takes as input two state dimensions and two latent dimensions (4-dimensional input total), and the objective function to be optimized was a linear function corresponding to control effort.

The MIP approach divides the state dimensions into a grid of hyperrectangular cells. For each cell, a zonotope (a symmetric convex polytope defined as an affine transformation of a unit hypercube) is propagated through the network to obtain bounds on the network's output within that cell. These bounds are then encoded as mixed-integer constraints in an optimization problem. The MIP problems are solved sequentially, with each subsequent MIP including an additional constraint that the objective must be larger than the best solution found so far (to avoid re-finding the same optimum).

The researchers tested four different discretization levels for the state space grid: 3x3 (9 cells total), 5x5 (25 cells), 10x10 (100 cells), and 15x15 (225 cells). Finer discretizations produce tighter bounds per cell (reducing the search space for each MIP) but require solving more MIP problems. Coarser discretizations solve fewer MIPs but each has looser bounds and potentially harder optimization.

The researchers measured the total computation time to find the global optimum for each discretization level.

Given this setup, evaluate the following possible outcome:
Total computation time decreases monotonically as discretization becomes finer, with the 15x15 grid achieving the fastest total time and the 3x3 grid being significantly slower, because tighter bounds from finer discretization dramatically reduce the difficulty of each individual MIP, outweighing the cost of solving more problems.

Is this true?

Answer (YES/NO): NO